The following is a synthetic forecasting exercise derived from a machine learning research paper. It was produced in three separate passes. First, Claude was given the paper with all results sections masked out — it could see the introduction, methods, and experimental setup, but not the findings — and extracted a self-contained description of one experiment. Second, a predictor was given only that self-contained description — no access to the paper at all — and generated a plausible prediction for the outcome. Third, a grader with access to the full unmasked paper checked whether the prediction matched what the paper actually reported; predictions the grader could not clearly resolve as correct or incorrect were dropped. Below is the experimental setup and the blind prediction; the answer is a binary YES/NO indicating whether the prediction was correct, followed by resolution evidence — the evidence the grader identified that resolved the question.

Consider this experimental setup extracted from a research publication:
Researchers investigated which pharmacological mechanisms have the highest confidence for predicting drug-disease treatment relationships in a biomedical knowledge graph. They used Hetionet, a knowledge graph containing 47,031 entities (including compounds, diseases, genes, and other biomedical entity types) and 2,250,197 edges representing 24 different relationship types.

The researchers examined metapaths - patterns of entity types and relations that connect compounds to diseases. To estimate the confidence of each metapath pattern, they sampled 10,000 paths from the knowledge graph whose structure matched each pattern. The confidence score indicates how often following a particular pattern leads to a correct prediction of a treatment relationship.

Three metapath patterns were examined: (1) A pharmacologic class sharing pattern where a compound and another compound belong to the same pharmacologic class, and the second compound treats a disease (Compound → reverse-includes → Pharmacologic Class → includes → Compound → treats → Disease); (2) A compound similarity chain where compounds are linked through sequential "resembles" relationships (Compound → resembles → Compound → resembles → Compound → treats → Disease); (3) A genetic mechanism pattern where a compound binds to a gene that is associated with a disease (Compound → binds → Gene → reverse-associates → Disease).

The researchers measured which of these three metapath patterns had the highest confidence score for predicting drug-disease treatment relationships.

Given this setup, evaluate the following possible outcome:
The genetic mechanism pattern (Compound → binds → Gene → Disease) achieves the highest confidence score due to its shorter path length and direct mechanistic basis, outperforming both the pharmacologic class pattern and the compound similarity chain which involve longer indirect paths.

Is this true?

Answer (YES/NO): NO